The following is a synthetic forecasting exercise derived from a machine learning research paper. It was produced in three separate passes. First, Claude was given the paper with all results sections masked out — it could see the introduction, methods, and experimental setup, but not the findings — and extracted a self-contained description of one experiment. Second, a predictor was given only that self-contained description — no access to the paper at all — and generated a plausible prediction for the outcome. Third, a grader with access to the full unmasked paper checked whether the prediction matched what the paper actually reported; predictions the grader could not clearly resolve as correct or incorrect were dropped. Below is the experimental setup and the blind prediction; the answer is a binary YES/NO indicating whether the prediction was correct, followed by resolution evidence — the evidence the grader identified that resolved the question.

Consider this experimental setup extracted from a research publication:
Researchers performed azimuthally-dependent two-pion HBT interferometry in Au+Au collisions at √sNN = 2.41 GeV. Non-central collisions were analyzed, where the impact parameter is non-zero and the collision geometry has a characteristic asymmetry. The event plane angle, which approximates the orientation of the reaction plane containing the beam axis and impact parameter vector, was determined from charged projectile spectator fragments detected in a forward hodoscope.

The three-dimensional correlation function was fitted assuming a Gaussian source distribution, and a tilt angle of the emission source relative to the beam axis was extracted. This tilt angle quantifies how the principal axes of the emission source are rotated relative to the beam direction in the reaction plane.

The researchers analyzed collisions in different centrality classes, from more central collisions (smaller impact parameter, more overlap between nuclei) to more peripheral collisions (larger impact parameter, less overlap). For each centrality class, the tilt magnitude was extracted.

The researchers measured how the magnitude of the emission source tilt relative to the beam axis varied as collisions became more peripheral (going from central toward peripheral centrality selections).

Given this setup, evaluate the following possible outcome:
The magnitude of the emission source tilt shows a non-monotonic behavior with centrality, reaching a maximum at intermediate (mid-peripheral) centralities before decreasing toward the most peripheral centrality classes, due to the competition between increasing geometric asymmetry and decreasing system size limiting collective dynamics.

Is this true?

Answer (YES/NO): NO